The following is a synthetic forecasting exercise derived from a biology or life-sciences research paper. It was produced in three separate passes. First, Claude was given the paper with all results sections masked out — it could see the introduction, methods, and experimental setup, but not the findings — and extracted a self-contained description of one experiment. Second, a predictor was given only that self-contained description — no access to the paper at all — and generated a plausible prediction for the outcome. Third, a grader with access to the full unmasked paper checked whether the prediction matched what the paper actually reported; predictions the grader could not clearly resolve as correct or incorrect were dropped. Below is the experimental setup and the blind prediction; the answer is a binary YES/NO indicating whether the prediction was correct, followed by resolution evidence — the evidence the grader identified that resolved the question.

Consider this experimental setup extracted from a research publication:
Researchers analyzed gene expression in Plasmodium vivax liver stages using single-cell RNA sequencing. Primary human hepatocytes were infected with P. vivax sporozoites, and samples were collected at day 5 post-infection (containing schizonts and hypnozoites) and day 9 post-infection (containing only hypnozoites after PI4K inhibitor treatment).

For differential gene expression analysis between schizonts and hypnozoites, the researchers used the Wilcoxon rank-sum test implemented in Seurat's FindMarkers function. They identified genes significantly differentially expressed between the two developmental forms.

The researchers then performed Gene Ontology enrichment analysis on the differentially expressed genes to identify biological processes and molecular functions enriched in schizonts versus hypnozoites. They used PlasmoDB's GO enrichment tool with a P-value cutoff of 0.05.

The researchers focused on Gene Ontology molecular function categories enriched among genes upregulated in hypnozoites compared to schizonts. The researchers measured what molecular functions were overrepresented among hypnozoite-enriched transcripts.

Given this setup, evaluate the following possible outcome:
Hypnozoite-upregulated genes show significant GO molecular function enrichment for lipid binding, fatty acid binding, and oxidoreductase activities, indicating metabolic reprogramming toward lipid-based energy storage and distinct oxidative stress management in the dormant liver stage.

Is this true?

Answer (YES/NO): NO